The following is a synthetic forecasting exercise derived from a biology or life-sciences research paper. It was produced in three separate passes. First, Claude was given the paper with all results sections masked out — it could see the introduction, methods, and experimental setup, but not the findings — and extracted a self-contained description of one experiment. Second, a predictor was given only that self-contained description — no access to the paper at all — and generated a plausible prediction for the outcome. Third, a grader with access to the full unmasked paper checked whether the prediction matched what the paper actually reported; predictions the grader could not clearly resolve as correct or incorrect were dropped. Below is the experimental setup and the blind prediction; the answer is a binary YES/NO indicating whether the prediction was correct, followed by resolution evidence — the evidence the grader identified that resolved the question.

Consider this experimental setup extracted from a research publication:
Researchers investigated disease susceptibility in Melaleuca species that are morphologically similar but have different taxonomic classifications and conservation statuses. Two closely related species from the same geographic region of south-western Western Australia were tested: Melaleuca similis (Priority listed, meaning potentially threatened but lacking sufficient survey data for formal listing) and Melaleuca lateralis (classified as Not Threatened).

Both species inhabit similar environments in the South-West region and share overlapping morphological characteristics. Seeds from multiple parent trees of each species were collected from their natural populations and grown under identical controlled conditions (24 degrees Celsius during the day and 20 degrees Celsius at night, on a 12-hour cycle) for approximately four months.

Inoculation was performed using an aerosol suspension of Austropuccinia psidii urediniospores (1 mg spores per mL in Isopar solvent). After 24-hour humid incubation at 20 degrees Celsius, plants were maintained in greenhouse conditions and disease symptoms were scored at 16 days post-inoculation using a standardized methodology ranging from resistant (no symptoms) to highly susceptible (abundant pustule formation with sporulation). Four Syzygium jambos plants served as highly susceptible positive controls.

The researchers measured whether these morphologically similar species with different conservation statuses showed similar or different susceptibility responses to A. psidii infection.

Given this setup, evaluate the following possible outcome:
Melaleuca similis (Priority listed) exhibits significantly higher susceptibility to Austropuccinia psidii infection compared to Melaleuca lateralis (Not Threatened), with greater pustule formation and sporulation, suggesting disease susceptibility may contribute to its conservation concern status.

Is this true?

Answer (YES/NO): NO